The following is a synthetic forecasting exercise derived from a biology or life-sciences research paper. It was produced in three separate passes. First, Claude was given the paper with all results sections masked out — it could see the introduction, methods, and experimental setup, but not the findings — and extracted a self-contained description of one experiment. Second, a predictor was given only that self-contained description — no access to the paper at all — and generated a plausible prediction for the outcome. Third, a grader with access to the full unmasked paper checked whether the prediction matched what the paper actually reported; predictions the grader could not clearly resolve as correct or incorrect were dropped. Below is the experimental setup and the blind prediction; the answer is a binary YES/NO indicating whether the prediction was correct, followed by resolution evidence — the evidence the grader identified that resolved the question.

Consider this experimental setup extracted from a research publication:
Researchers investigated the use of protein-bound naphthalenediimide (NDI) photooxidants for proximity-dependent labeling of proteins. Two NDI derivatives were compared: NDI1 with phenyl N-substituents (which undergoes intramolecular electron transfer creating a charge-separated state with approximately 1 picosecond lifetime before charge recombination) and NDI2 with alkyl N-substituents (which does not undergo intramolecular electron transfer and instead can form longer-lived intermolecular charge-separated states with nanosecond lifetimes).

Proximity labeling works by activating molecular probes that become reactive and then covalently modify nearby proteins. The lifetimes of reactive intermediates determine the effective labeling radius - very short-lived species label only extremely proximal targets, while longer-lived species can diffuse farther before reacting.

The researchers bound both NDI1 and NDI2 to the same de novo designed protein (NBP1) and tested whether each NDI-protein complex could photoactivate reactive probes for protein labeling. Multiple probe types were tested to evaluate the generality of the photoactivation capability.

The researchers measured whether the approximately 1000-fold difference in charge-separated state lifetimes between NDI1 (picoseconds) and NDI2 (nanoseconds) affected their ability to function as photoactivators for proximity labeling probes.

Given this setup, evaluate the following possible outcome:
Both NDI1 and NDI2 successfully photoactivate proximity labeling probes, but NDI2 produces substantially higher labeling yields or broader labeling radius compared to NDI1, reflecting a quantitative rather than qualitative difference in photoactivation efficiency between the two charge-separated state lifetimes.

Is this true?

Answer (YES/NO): NO